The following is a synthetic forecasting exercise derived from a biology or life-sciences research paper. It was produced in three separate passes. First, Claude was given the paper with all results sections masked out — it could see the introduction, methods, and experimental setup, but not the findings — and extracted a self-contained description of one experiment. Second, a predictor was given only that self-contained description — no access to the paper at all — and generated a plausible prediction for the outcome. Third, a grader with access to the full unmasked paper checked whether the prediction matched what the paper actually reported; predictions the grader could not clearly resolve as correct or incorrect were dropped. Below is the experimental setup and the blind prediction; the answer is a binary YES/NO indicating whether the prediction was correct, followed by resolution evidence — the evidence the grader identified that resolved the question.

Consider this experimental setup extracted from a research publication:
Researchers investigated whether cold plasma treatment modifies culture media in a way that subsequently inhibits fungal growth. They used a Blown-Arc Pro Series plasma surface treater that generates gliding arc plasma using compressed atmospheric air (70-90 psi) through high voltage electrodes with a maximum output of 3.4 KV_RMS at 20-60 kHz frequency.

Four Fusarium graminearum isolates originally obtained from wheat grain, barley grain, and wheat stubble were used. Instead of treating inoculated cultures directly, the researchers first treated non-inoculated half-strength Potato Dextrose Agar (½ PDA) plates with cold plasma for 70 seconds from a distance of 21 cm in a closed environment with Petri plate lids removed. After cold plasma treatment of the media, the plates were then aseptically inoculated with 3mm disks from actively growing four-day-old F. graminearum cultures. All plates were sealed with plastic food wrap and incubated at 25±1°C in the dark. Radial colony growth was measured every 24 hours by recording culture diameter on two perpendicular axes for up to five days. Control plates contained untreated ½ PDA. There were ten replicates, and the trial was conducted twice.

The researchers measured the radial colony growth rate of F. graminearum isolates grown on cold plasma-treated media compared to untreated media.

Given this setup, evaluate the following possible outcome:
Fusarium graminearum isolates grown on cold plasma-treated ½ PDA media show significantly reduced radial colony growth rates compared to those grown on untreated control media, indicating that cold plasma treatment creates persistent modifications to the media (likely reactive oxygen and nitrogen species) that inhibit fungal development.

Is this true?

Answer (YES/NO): NO